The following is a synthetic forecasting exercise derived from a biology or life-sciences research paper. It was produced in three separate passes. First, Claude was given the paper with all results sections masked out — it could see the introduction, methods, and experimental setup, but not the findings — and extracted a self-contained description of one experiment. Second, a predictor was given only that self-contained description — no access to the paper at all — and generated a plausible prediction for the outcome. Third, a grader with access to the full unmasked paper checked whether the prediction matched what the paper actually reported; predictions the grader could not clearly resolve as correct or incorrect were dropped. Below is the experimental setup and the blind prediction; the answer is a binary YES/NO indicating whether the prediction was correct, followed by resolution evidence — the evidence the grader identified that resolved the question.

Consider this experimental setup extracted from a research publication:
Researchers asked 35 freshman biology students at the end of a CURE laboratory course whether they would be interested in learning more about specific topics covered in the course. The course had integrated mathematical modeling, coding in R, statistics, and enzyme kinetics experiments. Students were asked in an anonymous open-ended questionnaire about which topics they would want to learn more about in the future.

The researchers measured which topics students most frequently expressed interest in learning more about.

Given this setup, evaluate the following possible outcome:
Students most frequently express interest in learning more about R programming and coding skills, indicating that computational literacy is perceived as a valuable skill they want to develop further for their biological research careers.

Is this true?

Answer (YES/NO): NO